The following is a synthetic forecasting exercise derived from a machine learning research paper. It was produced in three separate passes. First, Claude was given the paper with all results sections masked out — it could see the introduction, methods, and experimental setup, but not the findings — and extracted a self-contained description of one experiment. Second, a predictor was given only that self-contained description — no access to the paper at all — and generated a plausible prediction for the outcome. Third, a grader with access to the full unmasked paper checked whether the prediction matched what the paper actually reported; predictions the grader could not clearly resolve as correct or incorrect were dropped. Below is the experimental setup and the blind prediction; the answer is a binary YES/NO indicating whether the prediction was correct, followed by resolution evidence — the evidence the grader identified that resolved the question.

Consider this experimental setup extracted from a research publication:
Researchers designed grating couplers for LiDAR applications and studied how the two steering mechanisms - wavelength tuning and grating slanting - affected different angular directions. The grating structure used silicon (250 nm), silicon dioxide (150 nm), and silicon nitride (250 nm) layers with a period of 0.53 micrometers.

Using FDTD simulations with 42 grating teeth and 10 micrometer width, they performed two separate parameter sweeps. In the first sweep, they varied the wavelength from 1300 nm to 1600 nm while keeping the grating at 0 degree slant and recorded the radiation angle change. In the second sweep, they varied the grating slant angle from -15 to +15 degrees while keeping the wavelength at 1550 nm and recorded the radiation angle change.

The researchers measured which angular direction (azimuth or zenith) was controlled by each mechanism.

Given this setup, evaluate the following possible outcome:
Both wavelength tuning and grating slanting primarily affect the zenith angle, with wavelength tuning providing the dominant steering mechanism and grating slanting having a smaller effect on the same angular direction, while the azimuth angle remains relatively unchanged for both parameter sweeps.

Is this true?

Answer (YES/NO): NO